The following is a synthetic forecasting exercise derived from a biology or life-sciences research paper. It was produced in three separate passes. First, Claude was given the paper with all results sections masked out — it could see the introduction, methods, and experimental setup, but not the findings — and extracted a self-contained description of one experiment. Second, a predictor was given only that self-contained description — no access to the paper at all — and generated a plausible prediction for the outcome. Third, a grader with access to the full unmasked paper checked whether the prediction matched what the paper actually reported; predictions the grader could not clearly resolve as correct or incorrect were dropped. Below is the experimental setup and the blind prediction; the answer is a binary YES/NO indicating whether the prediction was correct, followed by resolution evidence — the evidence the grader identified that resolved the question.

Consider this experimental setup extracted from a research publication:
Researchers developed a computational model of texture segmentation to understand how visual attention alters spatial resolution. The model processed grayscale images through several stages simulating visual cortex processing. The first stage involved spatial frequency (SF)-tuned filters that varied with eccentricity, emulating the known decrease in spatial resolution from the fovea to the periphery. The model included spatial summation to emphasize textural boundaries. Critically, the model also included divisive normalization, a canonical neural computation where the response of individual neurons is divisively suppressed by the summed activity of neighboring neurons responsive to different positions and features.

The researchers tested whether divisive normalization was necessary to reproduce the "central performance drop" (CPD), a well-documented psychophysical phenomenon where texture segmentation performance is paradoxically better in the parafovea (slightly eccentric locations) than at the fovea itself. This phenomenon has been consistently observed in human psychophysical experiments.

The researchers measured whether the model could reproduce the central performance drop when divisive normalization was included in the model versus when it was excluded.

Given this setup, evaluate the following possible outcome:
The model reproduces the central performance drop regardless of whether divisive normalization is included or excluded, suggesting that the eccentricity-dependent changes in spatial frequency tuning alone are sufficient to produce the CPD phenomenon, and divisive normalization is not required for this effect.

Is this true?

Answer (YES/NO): NO